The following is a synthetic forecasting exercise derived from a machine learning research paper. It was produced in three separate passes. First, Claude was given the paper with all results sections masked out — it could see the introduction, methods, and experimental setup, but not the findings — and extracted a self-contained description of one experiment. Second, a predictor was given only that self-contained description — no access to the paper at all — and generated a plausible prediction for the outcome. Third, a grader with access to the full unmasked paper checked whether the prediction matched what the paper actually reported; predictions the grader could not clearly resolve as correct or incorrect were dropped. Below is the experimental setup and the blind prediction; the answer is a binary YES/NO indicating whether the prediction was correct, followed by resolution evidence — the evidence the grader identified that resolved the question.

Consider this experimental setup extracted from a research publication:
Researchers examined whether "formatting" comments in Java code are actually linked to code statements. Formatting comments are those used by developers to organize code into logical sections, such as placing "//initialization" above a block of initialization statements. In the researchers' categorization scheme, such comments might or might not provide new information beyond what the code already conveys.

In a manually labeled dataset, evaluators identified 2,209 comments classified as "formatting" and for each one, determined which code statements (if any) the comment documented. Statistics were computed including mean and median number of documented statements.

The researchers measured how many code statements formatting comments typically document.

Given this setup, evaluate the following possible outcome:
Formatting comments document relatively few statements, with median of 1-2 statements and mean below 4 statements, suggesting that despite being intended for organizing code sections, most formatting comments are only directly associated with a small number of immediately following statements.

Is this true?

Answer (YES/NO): YES